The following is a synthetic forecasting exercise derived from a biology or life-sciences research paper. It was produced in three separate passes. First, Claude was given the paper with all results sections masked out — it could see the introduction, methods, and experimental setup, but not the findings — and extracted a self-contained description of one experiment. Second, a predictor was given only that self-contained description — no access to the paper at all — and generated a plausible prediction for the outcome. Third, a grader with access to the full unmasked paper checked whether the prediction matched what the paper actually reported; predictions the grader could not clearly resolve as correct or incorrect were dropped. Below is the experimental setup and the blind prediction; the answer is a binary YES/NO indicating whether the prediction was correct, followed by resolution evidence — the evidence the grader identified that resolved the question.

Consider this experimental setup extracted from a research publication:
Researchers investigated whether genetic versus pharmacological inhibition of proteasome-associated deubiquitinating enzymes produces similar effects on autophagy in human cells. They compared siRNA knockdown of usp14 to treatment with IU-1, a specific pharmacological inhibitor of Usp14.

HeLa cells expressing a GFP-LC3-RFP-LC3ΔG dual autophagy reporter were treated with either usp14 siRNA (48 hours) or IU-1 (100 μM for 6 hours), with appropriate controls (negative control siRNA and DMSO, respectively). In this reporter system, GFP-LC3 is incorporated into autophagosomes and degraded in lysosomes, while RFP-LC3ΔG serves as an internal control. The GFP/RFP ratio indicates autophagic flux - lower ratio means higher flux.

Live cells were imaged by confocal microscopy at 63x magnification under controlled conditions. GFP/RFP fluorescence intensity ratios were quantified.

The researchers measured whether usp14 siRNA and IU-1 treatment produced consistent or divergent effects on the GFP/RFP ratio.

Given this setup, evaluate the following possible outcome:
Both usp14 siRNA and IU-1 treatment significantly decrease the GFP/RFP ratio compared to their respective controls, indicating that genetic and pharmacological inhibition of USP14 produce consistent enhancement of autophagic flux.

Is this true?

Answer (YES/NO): NO